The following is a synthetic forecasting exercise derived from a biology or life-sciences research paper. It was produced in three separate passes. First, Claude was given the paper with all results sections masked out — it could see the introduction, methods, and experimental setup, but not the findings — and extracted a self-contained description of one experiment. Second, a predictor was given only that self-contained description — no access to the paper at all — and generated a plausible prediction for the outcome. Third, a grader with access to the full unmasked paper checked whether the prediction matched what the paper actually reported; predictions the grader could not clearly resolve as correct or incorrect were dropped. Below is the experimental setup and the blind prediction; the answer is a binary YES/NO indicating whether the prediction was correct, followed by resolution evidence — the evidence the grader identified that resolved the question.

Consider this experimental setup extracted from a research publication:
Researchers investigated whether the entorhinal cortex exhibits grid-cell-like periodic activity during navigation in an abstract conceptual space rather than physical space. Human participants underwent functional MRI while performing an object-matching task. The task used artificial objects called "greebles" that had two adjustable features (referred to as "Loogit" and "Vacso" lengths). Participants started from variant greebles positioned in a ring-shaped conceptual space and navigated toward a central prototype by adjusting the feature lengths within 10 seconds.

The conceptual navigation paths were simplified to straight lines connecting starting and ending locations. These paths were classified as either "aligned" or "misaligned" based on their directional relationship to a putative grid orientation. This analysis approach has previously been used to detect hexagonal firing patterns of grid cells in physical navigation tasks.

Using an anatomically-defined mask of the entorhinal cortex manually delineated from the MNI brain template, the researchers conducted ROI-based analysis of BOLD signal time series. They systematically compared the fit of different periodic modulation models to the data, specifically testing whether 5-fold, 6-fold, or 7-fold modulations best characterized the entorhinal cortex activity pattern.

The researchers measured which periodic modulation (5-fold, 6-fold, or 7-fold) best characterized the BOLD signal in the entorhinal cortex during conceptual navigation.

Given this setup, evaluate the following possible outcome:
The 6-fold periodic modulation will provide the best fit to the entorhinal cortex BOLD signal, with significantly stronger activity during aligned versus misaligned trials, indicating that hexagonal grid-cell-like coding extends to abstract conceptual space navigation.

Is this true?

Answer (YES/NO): YES